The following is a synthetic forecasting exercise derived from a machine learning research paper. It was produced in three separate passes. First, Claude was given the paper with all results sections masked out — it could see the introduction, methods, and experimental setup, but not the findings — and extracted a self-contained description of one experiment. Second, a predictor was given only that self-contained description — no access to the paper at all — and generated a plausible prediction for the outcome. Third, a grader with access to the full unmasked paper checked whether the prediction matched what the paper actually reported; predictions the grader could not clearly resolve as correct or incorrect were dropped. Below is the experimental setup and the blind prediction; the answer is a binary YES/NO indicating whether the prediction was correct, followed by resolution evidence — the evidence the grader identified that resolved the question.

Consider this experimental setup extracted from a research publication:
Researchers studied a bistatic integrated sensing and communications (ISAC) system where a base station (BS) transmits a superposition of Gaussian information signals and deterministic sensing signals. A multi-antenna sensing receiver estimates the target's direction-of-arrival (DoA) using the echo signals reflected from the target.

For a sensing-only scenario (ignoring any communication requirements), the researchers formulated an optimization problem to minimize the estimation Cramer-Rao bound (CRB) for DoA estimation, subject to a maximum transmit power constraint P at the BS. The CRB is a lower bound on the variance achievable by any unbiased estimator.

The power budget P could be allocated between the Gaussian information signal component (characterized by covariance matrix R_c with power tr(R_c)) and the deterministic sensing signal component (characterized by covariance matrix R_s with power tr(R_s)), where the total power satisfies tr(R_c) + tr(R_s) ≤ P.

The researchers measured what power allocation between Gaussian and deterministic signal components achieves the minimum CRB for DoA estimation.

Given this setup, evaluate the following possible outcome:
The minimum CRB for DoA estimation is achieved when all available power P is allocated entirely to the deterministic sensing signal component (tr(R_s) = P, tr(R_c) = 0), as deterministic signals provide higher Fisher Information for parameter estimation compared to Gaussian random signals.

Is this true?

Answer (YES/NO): YES